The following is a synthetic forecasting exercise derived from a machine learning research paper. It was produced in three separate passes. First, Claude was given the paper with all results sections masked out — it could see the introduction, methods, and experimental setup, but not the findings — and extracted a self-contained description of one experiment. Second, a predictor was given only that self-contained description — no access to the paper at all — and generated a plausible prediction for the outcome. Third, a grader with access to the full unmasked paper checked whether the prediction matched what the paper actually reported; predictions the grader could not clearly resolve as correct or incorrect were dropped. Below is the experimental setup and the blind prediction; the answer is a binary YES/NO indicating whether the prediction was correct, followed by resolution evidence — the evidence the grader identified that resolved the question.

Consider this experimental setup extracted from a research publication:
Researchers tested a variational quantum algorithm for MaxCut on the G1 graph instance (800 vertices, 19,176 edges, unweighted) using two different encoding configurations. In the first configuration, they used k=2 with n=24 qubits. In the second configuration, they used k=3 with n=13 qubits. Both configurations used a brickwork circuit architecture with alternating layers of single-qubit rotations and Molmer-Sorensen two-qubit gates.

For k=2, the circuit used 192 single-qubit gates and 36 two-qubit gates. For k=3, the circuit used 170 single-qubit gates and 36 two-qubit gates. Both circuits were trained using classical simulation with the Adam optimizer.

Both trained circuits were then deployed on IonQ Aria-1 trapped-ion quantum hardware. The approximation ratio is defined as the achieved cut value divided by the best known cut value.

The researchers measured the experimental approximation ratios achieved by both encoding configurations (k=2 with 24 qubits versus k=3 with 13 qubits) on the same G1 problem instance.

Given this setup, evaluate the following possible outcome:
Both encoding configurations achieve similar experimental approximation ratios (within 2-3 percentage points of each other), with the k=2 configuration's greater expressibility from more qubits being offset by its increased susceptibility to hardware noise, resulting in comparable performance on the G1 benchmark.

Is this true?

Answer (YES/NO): YES